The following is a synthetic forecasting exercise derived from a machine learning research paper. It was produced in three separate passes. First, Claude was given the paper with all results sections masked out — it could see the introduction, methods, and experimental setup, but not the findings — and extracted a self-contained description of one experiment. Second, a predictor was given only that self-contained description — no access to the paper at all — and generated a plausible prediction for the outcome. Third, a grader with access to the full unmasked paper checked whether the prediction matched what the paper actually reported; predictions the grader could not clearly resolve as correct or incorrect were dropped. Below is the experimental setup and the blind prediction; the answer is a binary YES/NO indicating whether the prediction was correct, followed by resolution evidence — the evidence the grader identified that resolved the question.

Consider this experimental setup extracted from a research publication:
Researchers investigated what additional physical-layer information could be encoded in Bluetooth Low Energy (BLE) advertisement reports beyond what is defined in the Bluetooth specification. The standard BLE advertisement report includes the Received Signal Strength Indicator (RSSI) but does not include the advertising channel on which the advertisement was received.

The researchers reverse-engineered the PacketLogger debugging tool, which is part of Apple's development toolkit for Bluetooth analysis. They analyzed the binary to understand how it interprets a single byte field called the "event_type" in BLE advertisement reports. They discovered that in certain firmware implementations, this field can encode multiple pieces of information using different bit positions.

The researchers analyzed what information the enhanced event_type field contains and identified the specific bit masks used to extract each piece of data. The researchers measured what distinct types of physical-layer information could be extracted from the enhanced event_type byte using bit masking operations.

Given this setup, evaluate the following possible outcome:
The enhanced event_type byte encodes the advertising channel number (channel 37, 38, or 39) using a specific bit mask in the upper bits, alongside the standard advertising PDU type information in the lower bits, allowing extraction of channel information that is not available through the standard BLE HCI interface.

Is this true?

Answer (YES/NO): NO